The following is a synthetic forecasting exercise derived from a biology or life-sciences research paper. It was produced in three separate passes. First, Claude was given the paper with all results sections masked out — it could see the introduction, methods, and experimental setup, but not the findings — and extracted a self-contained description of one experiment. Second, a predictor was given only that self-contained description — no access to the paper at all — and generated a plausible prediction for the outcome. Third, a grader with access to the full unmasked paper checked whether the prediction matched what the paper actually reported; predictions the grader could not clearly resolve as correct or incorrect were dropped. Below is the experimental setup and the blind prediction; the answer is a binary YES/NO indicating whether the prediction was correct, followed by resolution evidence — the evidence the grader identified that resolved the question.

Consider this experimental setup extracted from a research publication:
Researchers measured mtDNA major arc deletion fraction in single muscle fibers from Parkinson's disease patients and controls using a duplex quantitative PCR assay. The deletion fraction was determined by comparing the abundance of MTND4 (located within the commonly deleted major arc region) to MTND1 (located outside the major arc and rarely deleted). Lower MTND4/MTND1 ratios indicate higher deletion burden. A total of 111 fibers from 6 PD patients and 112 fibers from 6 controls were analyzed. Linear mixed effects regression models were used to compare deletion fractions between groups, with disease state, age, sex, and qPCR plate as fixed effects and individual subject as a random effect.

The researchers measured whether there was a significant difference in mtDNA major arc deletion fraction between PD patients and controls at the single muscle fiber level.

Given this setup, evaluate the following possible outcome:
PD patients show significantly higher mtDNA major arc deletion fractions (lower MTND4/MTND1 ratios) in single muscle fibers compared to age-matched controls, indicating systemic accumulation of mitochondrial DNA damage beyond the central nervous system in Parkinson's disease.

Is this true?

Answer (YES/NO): NO